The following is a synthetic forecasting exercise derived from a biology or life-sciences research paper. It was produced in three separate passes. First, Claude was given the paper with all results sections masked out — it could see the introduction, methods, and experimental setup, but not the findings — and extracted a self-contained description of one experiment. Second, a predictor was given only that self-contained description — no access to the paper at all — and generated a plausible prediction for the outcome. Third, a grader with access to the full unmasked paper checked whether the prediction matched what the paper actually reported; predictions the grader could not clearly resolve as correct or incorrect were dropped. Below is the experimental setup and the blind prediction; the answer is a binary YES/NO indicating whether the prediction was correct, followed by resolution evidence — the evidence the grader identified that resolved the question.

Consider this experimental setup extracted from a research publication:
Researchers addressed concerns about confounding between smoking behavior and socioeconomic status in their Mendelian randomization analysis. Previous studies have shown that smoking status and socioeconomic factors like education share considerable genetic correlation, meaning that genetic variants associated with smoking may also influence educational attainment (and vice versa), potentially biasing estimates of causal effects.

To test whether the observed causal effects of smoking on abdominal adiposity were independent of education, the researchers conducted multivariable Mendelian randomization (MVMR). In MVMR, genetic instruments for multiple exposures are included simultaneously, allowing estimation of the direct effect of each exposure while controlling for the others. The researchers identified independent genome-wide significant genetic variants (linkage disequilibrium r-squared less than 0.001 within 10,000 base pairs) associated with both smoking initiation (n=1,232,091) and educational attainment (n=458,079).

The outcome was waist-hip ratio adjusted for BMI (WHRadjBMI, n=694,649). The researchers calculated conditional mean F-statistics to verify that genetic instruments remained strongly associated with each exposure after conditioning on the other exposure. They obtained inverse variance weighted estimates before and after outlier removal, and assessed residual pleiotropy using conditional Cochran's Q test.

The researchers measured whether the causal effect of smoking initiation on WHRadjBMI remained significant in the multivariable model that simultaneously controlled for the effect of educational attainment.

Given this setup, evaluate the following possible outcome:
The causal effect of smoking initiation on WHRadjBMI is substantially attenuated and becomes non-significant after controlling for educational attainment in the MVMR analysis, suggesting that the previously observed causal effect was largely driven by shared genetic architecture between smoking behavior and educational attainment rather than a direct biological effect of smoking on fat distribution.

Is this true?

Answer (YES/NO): NO